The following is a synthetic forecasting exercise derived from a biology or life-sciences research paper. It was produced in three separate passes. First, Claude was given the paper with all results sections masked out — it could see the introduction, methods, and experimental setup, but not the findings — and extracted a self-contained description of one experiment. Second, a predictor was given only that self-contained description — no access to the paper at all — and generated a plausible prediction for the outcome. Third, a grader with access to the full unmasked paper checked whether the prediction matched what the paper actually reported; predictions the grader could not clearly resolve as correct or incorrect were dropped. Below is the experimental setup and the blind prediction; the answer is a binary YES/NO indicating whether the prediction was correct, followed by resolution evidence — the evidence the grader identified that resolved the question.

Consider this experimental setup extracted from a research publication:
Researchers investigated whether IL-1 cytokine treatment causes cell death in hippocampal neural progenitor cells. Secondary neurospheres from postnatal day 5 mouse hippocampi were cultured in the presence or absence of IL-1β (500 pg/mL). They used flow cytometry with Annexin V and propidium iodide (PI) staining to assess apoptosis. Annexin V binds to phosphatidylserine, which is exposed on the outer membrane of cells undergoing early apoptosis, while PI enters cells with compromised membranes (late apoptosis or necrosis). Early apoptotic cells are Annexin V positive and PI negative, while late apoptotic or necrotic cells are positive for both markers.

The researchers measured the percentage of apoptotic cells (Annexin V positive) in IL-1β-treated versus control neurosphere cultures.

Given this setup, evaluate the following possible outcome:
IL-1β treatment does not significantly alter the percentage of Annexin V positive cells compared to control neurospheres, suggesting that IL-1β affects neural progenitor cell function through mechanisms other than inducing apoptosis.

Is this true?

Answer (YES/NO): YES